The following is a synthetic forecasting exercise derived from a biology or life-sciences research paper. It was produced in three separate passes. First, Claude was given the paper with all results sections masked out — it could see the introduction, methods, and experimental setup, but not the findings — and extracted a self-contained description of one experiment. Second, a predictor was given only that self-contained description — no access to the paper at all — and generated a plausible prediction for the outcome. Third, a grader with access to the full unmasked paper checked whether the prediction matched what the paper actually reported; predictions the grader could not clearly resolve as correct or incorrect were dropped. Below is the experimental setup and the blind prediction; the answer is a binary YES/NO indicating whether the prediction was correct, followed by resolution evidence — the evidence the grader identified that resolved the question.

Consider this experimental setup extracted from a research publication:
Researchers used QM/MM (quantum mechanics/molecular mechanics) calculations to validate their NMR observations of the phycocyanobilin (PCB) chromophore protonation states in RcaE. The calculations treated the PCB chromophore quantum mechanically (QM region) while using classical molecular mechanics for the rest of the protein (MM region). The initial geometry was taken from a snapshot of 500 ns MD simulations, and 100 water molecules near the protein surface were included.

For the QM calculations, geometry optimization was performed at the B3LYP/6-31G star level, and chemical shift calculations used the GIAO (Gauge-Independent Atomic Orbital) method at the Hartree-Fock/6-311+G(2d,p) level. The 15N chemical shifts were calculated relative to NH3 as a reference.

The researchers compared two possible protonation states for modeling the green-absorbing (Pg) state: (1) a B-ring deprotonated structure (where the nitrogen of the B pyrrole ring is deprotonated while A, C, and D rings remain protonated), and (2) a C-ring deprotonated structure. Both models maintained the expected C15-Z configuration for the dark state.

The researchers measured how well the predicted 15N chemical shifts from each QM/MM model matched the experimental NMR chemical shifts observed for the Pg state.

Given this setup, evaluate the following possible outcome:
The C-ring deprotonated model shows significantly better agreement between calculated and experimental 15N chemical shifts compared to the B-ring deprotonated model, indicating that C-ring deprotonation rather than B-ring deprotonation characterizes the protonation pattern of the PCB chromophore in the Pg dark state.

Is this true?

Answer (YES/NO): NO